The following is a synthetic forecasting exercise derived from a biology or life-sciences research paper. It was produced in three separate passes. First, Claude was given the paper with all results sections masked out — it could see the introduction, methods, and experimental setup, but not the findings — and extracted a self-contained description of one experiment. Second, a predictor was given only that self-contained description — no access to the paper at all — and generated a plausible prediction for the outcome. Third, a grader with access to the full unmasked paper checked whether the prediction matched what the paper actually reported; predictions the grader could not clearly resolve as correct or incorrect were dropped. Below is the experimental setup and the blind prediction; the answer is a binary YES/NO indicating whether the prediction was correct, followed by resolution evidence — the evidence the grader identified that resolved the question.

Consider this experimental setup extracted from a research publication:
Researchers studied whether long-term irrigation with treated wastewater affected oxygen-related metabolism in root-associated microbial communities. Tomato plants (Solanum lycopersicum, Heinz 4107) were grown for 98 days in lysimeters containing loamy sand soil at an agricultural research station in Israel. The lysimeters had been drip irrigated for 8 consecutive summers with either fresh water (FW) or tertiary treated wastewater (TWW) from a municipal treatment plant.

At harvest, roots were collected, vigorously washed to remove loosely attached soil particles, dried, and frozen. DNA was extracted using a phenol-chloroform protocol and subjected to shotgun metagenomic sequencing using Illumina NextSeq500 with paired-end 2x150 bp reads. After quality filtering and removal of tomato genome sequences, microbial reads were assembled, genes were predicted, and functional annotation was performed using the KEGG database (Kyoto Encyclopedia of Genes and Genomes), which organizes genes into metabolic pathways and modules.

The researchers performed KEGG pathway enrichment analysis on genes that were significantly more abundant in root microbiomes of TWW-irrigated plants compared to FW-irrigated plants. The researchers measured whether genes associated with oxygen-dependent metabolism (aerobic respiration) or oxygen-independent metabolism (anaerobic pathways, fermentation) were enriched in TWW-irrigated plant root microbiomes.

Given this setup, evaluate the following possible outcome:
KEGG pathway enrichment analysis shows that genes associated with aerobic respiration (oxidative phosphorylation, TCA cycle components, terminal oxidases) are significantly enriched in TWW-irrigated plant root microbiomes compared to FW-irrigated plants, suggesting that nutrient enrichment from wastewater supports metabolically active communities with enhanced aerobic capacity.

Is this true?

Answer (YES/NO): NO